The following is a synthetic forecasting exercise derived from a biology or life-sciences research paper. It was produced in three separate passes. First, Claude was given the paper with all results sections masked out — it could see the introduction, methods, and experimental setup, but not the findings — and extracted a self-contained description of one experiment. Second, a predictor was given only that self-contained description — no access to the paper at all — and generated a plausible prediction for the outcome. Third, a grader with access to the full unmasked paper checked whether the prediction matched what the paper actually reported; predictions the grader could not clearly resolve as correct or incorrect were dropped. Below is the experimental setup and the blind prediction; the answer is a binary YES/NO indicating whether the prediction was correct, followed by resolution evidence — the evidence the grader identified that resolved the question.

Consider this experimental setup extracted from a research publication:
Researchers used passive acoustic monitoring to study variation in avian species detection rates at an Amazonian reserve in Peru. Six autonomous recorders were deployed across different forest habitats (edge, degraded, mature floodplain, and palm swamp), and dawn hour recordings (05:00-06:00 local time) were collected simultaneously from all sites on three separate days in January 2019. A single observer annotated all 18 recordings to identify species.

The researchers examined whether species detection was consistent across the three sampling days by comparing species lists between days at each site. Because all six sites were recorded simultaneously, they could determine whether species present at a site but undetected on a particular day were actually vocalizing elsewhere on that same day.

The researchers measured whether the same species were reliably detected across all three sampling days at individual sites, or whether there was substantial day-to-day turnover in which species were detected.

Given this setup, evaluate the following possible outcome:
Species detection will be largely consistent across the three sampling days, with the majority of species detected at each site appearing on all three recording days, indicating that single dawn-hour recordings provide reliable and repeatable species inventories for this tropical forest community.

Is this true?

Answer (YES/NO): NO